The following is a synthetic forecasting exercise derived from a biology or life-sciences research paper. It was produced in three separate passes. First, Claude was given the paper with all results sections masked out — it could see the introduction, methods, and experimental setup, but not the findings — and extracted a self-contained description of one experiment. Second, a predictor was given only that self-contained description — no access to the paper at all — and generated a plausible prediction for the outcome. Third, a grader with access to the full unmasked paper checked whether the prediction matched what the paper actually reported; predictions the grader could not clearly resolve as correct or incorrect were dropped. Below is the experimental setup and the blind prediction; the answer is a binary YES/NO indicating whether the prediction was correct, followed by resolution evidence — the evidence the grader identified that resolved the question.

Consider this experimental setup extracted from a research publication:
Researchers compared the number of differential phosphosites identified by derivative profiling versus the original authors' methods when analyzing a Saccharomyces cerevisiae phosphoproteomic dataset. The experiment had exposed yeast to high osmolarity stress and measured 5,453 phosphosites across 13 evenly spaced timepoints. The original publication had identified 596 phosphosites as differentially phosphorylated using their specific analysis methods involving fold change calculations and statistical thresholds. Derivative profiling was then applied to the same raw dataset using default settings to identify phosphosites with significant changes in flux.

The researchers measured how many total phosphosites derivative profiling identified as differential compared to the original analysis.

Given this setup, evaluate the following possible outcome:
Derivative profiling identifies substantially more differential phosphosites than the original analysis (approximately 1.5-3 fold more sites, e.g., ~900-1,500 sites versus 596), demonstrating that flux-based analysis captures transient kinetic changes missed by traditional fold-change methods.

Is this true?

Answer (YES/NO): NO